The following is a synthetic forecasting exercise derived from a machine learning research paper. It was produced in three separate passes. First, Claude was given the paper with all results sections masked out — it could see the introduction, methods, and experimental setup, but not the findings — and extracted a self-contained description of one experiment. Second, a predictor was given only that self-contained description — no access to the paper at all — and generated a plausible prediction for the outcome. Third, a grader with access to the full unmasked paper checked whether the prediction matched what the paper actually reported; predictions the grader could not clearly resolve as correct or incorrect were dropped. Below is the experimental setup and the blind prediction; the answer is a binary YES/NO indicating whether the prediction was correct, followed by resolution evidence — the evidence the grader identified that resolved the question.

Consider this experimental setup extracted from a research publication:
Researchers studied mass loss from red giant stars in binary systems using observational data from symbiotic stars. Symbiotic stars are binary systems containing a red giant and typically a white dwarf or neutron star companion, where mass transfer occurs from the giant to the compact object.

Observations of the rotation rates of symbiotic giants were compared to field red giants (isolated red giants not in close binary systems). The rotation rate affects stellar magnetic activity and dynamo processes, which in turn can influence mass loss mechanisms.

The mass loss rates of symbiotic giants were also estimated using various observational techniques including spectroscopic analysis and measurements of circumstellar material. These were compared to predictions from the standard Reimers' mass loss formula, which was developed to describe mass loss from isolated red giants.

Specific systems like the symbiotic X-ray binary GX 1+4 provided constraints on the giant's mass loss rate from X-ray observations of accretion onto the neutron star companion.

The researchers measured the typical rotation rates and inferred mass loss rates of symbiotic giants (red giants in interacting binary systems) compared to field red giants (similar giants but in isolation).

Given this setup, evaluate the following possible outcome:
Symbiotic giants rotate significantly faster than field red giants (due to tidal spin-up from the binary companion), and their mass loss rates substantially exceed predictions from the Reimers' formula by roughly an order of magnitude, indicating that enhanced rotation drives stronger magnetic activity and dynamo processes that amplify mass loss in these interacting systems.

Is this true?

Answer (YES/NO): YES